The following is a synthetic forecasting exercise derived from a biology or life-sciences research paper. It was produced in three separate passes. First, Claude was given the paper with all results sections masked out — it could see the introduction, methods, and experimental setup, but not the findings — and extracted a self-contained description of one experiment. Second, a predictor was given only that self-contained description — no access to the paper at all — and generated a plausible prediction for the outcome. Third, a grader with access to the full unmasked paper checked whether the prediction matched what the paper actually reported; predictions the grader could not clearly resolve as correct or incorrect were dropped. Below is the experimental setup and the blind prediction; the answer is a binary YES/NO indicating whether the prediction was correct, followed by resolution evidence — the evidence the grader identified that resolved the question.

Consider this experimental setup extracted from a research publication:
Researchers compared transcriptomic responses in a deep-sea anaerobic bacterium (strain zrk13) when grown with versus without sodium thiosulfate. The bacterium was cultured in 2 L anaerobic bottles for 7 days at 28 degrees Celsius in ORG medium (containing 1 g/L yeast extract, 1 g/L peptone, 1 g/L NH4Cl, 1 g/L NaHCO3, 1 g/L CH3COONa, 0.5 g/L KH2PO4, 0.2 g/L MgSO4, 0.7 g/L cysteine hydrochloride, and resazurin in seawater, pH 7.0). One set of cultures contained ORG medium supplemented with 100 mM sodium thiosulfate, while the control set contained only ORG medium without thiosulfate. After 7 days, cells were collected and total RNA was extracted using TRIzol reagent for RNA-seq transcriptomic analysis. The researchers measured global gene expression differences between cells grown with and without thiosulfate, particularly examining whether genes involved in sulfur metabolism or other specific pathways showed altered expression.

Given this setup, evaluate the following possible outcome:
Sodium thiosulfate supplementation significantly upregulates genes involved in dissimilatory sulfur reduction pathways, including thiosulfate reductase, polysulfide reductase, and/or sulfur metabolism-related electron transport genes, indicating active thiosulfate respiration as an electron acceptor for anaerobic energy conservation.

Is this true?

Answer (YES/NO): NO